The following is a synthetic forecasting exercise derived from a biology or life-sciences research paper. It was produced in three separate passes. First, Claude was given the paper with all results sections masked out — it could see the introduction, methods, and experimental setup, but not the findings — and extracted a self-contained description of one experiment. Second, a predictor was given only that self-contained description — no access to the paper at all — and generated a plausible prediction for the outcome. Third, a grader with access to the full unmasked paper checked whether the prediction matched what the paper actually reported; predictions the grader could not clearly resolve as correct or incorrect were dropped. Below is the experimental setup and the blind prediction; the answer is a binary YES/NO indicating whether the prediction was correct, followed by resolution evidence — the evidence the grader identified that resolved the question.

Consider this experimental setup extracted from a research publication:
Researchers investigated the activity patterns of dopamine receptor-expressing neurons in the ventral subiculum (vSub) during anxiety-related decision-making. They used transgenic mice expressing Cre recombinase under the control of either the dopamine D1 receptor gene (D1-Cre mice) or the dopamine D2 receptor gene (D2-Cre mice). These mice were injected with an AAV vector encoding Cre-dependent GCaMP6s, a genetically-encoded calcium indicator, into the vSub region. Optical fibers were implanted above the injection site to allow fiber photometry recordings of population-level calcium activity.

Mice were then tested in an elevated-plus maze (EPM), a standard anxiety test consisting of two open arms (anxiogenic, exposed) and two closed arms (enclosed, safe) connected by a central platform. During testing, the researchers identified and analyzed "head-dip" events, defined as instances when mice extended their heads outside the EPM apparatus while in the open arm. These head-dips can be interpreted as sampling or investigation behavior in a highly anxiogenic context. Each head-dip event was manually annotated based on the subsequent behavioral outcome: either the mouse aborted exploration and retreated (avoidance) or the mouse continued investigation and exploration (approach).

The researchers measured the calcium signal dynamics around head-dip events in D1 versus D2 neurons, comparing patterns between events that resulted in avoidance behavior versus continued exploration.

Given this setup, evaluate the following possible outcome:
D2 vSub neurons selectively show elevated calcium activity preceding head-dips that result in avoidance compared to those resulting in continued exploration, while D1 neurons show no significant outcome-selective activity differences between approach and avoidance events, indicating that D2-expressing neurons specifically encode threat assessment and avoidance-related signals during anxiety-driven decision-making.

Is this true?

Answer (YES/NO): NO